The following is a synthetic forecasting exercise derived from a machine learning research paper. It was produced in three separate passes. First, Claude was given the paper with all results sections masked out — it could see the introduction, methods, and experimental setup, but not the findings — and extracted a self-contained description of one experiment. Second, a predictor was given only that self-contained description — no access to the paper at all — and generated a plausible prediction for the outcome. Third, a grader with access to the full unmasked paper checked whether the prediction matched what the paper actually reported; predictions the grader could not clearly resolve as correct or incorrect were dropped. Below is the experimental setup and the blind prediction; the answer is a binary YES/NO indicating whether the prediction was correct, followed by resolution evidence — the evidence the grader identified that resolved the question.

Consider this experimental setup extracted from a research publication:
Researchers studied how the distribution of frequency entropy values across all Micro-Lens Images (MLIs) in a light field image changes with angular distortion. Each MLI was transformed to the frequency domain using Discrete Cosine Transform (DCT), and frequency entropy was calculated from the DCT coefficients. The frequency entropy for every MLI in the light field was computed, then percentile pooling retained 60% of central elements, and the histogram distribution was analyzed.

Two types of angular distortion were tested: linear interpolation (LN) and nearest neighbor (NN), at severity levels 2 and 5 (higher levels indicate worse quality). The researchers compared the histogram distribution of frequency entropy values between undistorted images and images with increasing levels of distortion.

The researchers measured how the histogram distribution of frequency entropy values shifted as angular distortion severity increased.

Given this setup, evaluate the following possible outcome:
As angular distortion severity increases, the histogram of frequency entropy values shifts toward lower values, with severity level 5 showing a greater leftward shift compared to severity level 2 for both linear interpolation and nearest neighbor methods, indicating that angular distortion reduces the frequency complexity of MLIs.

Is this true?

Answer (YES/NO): NO